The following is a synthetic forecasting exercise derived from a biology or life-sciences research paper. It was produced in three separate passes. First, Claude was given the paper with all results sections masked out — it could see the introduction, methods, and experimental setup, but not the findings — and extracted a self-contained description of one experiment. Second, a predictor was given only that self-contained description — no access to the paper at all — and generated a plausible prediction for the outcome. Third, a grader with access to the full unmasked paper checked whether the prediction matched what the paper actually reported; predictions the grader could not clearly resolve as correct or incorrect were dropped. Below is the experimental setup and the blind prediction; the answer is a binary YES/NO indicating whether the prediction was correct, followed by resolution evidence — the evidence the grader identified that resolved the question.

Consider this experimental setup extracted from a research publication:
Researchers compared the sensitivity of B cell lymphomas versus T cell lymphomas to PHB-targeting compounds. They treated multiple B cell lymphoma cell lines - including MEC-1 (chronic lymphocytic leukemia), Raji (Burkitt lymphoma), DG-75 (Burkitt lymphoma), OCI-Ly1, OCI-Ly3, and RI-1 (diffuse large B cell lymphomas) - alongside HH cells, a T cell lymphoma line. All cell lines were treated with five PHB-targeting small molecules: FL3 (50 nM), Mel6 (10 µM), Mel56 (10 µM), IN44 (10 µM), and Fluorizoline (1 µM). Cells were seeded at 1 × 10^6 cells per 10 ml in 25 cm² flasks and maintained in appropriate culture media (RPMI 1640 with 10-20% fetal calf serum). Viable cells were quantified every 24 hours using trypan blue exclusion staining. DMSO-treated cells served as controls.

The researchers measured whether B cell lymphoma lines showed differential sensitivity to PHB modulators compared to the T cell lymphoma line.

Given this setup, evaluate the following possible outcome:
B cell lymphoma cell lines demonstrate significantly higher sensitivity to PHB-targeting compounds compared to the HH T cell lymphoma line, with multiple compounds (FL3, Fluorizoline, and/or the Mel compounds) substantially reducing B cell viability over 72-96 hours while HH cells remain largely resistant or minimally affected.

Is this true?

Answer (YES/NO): NO